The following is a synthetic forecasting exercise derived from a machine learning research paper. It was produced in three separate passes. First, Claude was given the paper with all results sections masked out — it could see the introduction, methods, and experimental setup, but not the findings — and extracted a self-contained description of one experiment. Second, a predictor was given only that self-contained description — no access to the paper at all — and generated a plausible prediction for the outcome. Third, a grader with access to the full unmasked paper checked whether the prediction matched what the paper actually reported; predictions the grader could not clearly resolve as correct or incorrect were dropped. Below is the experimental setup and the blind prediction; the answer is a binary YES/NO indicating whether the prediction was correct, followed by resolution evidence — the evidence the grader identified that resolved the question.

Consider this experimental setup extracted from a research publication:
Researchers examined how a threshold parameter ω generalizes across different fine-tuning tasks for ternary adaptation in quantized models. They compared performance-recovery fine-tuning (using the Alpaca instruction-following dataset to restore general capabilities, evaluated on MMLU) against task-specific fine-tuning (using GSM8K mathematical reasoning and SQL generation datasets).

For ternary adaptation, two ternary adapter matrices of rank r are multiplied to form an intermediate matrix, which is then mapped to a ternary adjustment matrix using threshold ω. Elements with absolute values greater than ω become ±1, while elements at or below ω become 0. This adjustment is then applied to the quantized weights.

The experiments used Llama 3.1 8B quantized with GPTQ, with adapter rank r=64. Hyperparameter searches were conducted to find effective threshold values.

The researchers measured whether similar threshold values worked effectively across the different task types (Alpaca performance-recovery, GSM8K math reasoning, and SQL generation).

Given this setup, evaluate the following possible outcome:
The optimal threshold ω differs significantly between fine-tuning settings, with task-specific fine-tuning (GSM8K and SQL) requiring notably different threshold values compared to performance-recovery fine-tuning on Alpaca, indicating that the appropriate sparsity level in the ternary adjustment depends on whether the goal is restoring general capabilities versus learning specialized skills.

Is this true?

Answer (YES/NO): NO